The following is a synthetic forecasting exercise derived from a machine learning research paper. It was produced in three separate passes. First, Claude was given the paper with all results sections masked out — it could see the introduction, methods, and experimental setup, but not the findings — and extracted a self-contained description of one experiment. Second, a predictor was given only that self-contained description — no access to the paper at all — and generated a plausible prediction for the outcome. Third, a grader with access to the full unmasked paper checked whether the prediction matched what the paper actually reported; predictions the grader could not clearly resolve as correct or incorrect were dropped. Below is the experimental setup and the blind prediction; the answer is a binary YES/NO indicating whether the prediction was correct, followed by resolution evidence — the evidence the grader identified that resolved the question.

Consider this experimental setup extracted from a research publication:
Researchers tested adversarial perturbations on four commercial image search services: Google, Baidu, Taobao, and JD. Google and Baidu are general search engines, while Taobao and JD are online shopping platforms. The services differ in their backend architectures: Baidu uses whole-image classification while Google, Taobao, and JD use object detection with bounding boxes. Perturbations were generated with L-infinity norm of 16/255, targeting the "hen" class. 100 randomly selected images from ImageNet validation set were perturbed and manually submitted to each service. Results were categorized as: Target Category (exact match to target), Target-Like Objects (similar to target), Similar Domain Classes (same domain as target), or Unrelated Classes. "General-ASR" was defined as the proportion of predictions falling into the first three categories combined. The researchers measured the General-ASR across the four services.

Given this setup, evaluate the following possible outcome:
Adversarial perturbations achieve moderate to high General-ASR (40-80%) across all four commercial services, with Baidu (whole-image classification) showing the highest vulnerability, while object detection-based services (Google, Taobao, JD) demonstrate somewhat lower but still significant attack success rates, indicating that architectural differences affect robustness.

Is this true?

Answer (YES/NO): NO